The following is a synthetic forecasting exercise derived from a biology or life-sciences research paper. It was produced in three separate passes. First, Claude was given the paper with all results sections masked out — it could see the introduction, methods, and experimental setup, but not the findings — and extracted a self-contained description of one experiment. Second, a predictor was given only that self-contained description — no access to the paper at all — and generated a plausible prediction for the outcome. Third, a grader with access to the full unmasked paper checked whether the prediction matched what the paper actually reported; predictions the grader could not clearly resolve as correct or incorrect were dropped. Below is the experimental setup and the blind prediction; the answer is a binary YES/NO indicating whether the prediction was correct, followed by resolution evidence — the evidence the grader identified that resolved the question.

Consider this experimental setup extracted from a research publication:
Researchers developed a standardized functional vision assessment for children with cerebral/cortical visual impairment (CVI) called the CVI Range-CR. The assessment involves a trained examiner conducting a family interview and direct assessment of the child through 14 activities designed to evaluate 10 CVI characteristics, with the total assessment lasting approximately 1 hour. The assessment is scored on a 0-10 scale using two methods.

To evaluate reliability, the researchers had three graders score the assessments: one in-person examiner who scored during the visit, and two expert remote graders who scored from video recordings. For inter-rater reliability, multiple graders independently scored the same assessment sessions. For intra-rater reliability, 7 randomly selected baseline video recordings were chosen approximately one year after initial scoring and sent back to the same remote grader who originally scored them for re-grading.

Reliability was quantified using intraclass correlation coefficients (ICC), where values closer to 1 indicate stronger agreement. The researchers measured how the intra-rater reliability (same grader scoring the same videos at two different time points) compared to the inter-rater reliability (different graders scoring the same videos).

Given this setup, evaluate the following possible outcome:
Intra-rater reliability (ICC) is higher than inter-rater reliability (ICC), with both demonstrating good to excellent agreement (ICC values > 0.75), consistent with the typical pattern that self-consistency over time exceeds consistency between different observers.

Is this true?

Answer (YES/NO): NO